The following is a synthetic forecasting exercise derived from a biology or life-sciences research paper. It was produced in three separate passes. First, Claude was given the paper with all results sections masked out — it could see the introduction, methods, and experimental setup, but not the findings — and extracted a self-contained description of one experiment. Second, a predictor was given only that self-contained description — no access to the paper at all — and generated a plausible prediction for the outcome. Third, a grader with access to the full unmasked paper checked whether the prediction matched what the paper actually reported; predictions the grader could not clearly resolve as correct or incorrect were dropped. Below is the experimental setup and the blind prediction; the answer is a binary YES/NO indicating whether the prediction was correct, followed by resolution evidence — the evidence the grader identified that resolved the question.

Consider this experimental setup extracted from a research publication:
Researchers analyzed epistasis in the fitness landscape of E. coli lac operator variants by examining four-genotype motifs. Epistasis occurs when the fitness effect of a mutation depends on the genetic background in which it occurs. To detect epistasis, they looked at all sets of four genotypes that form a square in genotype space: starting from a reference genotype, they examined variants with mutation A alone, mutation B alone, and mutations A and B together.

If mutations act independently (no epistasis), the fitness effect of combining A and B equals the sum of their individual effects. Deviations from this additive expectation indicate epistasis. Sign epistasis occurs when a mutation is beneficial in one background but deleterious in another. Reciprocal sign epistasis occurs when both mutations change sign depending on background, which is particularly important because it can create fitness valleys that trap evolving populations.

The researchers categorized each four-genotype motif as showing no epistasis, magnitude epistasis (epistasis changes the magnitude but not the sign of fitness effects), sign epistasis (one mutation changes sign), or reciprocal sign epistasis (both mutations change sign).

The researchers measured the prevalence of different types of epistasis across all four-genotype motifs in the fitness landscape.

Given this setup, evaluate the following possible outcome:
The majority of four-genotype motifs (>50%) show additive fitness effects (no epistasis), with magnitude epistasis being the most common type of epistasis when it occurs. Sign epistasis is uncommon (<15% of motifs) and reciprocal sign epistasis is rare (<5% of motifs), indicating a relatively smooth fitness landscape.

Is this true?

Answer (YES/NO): NO